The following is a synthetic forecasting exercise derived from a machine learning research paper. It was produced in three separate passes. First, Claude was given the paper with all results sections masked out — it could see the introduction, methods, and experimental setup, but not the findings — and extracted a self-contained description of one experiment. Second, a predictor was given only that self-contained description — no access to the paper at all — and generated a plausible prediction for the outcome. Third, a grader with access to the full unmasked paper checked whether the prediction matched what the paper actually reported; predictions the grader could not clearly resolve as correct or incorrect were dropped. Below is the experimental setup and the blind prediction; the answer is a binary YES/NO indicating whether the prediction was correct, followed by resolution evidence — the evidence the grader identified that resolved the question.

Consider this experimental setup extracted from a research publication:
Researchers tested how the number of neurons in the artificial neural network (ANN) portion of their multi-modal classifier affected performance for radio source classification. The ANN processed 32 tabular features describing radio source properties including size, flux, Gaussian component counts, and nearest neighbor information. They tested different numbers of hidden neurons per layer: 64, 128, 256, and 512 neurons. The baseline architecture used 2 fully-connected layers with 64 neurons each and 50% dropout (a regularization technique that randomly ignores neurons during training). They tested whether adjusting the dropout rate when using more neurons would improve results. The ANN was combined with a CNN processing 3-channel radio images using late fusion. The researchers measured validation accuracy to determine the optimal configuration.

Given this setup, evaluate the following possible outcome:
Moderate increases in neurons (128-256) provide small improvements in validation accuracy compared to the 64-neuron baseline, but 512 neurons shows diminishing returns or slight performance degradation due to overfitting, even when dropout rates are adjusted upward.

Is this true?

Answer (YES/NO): NO